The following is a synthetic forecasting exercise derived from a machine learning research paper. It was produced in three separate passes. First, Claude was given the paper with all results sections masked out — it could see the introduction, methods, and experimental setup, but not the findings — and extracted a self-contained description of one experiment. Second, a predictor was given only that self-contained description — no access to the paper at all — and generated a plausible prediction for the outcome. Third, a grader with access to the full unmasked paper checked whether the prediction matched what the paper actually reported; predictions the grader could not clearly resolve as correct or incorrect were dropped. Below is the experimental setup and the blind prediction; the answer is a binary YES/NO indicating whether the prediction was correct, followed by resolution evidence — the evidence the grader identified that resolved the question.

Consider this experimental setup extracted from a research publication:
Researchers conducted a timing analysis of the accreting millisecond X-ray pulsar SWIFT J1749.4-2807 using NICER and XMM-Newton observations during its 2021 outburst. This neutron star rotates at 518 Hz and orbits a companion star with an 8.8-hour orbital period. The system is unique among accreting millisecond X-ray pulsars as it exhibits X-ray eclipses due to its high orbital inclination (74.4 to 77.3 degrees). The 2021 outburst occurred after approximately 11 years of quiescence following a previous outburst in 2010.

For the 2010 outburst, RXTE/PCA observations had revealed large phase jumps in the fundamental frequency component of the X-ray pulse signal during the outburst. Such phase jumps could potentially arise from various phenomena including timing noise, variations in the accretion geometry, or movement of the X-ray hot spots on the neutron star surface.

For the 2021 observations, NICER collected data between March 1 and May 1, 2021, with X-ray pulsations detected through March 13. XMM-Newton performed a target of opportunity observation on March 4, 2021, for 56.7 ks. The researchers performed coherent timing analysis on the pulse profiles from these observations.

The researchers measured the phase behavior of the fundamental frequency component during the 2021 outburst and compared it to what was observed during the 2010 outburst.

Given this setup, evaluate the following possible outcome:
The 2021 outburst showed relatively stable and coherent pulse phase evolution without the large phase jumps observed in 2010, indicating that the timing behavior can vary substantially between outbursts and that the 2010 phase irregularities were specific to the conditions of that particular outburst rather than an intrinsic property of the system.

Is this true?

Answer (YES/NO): NO